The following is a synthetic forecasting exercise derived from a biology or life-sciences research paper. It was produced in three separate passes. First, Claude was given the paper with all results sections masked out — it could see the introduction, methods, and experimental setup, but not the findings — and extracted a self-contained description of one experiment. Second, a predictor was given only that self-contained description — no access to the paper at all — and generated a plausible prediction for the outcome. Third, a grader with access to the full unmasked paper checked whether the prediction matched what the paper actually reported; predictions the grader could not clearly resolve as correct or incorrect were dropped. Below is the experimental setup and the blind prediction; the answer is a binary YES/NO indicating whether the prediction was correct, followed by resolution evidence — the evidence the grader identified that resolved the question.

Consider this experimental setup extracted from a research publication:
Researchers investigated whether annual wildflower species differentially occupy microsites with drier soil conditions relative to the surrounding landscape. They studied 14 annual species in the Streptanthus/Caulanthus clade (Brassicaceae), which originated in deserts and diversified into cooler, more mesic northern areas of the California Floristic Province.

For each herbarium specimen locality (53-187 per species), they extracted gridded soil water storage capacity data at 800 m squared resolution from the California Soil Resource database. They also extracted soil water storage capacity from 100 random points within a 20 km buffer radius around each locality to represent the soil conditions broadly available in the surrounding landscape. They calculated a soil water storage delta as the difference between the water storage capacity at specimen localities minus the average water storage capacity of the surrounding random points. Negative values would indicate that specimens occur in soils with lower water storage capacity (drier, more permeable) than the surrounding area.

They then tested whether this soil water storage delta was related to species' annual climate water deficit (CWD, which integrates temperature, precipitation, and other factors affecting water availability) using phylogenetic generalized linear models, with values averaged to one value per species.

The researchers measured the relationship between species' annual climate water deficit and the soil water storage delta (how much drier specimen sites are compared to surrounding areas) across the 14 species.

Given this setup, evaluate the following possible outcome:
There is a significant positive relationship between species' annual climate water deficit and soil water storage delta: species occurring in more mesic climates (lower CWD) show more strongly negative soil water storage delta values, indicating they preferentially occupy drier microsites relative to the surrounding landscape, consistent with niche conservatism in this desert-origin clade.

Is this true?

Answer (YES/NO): YES